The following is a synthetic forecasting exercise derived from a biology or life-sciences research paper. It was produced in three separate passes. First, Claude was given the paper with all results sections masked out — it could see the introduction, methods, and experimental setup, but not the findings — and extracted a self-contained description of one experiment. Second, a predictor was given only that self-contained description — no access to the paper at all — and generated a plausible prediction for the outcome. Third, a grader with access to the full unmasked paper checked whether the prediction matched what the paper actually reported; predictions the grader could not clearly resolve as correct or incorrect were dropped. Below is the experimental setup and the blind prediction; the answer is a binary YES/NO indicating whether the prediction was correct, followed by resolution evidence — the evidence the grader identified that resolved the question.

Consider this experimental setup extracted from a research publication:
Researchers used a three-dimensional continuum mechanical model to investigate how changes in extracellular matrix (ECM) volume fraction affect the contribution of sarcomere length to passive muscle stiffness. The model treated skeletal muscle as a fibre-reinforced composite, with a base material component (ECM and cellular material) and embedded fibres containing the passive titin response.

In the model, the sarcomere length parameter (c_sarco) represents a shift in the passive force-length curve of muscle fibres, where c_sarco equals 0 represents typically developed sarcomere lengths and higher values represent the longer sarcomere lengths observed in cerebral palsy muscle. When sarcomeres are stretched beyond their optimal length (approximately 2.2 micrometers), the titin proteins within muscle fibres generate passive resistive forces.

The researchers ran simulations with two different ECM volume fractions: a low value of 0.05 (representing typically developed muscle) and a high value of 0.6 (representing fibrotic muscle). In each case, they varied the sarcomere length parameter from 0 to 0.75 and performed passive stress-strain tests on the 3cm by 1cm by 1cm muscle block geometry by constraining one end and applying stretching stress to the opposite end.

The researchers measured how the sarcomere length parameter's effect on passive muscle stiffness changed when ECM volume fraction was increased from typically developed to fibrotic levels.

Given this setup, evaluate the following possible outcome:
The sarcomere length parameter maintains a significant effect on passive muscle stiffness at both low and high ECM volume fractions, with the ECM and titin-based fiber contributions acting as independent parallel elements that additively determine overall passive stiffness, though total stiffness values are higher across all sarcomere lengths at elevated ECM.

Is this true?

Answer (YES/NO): NO